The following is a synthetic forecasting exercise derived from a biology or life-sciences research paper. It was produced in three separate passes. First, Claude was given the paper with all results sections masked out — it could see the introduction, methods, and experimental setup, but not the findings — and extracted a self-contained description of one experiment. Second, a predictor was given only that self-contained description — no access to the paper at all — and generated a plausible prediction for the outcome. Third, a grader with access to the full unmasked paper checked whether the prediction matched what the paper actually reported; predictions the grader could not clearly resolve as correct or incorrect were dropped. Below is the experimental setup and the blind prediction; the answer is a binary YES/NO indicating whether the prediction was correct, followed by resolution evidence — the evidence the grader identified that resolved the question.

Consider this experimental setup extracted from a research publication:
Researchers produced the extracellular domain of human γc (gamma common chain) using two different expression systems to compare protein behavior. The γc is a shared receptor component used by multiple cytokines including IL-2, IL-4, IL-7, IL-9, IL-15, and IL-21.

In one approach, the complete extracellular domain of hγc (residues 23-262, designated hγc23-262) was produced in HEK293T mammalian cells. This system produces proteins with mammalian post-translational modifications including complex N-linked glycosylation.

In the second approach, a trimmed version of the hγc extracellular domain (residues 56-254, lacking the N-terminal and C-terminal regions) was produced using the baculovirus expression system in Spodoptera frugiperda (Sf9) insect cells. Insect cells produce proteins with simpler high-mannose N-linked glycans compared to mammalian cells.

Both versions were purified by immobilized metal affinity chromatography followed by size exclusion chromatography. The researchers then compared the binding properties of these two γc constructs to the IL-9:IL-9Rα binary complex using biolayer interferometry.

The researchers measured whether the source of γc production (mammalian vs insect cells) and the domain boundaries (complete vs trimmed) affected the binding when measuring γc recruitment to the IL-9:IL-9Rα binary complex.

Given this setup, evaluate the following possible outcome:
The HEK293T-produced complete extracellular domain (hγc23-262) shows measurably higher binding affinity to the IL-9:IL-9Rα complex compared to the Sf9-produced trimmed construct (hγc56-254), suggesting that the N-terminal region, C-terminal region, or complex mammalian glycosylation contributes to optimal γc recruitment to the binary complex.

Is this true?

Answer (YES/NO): NO